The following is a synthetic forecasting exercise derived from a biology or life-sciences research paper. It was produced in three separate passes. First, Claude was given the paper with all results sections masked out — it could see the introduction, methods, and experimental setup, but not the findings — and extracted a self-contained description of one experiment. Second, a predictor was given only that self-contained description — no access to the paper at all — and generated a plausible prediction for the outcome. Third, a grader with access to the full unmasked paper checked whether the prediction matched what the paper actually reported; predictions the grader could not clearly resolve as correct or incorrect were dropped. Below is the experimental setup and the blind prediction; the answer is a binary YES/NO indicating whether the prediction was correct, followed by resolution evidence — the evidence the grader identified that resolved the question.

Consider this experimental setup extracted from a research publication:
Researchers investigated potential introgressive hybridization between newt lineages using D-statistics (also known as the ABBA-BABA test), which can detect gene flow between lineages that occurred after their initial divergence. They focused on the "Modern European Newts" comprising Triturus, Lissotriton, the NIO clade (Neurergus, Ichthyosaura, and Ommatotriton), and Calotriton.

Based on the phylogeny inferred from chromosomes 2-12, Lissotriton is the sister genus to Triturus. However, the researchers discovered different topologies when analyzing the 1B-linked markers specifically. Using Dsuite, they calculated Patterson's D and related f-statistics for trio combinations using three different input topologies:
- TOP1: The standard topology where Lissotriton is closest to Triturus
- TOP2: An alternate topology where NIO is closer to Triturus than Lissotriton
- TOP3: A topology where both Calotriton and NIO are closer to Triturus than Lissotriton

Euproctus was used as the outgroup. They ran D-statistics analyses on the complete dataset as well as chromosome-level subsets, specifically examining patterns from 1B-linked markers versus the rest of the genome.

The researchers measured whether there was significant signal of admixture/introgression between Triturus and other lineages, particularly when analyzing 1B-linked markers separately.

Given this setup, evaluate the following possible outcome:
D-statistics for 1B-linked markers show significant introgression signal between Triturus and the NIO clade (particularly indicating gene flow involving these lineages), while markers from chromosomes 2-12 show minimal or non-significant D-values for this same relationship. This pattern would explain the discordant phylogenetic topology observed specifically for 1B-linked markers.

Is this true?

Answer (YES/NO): NO